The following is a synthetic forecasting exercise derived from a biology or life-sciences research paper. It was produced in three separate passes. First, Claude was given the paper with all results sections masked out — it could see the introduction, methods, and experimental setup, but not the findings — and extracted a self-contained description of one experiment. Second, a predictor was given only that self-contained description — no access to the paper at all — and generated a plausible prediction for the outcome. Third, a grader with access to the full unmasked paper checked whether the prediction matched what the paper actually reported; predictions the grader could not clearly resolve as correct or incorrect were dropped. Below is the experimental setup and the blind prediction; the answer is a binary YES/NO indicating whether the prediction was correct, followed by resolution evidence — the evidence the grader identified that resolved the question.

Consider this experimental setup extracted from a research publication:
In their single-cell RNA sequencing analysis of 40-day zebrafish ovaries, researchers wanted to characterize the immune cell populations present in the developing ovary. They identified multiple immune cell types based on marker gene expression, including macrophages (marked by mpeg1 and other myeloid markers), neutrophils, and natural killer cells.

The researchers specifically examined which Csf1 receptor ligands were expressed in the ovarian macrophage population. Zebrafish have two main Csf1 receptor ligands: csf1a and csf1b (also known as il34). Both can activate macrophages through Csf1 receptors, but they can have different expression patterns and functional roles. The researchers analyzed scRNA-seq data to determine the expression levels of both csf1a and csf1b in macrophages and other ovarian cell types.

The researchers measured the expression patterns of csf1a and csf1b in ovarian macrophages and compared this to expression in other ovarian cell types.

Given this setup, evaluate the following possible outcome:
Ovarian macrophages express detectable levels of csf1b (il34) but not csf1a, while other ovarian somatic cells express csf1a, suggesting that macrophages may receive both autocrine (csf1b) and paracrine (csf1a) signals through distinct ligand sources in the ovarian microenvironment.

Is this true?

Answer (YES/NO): NO